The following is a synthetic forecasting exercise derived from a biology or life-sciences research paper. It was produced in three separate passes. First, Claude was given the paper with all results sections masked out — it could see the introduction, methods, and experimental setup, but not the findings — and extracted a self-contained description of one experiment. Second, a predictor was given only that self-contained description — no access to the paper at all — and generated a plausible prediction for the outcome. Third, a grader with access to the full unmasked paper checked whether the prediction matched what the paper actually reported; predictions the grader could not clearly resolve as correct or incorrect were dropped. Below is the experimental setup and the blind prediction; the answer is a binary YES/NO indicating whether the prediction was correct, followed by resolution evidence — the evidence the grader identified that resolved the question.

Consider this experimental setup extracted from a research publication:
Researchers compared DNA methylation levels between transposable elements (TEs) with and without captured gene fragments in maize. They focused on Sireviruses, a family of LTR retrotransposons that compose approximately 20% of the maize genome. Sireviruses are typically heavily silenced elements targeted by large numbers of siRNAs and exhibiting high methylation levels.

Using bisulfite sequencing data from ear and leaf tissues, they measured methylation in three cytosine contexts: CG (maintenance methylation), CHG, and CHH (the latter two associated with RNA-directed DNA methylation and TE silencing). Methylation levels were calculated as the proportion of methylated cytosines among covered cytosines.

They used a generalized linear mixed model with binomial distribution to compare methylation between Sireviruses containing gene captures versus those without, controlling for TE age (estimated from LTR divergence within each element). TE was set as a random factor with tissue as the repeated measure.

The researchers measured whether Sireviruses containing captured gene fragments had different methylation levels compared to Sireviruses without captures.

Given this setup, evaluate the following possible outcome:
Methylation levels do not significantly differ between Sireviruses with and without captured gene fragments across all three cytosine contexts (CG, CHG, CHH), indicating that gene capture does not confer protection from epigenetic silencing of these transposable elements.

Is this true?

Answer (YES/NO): YES